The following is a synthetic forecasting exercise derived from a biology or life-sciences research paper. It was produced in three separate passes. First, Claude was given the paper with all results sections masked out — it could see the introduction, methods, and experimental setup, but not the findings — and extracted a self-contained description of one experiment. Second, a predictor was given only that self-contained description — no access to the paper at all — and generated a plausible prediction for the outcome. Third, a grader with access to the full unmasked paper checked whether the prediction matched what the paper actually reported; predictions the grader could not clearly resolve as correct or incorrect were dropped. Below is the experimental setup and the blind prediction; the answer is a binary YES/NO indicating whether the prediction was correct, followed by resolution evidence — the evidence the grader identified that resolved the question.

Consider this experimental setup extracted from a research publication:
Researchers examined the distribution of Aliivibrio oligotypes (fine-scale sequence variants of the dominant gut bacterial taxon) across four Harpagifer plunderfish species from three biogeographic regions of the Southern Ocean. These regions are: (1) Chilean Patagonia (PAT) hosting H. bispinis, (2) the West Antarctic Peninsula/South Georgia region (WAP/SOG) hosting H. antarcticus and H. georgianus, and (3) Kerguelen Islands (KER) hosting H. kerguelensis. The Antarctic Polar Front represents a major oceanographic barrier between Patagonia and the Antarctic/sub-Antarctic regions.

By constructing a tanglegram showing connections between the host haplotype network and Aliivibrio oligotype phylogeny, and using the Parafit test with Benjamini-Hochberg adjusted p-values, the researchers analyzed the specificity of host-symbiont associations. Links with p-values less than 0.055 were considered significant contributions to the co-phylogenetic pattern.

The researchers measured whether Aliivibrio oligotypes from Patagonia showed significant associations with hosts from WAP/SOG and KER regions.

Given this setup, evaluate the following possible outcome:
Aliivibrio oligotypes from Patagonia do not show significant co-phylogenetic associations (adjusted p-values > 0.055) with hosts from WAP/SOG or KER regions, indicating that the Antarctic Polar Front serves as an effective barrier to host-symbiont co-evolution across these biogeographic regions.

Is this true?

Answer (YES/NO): YES